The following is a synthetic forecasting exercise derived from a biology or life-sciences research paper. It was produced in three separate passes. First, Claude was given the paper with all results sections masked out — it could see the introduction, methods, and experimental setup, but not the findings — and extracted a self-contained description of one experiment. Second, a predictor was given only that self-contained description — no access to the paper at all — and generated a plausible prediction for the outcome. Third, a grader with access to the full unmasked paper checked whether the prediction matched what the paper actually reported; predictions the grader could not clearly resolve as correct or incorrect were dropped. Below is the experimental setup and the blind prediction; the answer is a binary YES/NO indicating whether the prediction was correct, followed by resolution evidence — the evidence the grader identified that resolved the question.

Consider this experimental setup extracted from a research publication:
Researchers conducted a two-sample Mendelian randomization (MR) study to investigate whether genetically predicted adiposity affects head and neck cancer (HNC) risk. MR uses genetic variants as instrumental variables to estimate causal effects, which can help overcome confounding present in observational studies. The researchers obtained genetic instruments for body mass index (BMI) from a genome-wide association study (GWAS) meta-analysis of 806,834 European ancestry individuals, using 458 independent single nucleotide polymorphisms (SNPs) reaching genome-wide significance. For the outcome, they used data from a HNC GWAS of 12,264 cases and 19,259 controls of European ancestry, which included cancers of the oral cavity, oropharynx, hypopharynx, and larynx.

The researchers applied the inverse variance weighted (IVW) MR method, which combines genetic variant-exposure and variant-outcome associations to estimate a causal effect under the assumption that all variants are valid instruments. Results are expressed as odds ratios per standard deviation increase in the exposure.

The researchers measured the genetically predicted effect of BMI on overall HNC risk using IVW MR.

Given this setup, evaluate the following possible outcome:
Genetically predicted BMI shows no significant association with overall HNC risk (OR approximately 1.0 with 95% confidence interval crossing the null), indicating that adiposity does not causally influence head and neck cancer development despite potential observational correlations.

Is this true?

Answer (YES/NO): NO